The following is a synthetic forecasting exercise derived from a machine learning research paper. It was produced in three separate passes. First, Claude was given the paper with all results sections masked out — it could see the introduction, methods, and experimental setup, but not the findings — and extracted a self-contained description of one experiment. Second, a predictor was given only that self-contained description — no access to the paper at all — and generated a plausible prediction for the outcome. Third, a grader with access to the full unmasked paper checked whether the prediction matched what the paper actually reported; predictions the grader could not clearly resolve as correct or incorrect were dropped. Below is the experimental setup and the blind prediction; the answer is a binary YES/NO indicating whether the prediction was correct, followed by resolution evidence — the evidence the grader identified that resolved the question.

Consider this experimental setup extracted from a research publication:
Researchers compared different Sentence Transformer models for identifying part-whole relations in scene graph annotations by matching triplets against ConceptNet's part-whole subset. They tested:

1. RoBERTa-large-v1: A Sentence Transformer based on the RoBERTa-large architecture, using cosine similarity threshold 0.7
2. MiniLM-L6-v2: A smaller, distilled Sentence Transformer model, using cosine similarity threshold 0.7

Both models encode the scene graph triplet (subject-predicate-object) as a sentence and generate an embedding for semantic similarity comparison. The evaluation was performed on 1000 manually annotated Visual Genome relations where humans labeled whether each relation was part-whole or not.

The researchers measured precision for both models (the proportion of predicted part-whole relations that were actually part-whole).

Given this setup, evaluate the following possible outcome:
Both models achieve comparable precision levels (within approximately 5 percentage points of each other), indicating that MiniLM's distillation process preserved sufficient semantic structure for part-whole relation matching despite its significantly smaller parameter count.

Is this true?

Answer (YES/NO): NO